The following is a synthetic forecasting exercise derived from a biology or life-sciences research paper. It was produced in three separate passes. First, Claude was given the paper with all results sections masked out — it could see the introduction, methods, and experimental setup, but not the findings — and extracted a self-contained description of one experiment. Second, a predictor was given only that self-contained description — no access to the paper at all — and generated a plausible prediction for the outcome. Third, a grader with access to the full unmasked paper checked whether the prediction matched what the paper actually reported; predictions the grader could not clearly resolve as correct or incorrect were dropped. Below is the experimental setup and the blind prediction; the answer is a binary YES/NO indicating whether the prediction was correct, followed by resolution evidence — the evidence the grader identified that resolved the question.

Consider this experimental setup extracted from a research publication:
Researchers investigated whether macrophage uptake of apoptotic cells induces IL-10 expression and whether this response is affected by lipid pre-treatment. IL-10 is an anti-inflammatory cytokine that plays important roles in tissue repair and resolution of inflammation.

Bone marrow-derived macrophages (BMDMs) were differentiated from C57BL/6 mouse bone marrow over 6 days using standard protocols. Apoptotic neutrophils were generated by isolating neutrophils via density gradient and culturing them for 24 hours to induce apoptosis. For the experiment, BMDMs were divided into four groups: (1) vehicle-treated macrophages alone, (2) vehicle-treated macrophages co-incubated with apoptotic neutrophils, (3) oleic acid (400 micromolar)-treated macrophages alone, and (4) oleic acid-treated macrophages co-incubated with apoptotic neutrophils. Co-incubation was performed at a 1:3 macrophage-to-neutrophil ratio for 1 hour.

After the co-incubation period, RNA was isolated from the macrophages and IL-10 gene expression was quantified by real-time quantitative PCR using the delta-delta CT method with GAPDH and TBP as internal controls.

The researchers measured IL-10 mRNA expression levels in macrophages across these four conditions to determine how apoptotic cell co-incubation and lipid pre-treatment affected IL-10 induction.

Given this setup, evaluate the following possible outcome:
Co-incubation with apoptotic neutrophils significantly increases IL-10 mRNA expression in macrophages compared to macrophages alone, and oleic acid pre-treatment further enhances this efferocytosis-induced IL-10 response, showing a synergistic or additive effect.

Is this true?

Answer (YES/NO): NO